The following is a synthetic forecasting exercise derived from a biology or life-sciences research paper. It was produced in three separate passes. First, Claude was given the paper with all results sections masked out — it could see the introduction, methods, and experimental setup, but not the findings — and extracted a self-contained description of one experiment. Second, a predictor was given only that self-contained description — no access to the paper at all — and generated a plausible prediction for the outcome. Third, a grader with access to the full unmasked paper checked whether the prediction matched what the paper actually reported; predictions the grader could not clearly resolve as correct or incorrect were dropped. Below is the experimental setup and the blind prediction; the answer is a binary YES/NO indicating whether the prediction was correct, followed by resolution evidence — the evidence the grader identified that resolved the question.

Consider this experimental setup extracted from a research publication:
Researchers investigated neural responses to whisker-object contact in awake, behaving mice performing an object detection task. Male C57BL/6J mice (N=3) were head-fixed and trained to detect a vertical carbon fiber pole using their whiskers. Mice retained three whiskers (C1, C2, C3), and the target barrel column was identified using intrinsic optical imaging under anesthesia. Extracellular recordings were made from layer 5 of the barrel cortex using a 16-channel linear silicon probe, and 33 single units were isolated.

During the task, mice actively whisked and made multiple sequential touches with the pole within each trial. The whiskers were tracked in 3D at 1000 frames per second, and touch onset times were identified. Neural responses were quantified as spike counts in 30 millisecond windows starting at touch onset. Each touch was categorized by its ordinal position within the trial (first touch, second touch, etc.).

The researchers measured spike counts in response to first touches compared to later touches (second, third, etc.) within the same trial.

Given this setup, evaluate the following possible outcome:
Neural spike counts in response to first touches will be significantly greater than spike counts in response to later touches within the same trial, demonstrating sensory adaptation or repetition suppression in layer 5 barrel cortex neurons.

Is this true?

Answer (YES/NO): YES